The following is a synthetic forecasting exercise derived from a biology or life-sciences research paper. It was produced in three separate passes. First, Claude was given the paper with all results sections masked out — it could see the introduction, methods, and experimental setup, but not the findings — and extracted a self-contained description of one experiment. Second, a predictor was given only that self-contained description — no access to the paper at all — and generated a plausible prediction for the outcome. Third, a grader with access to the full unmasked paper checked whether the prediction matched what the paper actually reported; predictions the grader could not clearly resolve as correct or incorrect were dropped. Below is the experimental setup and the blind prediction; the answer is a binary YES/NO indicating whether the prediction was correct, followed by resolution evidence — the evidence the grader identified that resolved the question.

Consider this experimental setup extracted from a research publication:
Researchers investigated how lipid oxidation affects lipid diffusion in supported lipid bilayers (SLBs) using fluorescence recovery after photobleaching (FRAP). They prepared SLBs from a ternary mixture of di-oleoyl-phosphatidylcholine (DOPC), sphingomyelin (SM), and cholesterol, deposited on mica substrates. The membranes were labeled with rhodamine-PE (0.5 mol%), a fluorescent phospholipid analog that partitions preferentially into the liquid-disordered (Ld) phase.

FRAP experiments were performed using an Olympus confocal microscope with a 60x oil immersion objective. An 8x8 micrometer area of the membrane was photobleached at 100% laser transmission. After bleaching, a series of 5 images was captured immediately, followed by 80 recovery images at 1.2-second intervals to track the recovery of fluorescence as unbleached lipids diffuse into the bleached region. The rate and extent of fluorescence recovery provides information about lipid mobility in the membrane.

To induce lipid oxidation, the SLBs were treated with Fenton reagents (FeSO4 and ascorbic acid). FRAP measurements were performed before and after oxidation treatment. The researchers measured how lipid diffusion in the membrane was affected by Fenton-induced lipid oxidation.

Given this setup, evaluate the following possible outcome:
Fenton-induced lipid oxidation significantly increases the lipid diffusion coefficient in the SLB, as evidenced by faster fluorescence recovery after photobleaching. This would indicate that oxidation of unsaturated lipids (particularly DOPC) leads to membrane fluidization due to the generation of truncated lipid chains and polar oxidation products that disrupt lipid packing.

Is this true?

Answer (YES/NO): YES